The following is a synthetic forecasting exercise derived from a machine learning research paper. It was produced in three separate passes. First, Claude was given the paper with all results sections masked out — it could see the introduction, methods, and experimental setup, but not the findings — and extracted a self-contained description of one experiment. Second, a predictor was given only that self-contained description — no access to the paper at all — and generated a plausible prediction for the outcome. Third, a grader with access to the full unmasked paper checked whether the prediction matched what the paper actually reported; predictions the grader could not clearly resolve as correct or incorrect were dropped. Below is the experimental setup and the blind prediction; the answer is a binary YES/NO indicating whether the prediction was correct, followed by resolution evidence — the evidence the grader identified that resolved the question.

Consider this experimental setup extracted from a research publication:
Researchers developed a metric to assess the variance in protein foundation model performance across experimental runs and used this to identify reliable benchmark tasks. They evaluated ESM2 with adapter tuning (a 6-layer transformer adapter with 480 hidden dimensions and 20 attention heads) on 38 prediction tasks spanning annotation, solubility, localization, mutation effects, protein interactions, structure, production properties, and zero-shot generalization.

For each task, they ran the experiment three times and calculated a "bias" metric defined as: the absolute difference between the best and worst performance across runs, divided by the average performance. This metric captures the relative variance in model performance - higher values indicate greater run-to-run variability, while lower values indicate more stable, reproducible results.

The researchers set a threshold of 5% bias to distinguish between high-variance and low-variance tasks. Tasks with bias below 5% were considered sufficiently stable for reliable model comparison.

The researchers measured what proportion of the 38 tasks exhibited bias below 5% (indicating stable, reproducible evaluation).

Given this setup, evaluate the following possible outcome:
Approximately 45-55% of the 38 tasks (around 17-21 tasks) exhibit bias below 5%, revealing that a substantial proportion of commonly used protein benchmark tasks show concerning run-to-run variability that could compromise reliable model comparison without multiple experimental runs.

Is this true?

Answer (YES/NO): NO